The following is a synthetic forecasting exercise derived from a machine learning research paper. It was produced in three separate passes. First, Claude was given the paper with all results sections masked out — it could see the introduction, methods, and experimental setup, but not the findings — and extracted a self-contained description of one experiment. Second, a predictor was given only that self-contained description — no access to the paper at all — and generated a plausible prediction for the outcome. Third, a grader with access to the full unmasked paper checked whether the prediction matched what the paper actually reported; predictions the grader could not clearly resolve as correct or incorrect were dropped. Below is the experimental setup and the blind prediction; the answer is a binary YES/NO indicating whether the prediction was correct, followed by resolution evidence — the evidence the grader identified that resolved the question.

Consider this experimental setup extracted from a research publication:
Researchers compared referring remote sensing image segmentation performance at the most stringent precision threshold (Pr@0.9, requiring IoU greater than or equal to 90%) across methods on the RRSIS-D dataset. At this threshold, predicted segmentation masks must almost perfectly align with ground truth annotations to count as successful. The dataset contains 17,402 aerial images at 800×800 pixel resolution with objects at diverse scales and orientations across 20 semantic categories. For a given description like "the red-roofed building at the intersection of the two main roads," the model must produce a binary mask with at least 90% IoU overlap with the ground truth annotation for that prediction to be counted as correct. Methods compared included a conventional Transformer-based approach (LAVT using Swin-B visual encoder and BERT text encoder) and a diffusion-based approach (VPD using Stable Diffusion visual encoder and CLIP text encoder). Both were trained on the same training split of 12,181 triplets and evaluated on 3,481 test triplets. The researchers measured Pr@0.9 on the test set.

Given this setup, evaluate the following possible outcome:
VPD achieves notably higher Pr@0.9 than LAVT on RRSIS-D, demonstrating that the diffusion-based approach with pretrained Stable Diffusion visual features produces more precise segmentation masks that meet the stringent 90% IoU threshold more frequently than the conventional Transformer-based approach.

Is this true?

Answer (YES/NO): YES